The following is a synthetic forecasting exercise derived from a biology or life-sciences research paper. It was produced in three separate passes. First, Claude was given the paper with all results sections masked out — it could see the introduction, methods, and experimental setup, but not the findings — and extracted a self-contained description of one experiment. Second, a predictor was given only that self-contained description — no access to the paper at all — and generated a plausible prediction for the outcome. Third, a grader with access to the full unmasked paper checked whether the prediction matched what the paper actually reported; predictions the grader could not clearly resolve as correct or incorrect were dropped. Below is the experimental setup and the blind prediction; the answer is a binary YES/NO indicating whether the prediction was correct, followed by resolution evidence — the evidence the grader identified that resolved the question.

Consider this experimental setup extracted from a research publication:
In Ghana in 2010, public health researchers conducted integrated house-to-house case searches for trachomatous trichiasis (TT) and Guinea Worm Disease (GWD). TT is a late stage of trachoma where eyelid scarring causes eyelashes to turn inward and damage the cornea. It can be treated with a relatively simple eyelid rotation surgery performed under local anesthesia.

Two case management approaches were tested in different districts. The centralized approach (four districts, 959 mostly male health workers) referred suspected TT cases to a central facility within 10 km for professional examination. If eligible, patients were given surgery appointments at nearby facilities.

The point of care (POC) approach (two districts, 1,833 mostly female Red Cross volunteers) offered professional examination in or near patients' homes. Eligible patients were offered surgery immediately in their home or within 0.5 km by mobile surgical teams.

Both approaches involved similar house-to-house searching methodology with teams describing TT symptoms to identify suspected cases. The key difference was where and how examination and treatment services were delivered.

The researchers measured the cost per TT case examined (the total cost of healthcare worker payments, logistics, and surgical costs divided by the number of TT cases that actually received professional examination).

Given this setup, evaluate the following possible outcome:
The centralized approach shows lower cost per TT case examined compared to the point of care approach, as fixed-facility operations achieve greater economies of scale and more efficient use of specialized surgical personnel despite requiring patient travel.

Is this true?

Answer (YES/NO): NO